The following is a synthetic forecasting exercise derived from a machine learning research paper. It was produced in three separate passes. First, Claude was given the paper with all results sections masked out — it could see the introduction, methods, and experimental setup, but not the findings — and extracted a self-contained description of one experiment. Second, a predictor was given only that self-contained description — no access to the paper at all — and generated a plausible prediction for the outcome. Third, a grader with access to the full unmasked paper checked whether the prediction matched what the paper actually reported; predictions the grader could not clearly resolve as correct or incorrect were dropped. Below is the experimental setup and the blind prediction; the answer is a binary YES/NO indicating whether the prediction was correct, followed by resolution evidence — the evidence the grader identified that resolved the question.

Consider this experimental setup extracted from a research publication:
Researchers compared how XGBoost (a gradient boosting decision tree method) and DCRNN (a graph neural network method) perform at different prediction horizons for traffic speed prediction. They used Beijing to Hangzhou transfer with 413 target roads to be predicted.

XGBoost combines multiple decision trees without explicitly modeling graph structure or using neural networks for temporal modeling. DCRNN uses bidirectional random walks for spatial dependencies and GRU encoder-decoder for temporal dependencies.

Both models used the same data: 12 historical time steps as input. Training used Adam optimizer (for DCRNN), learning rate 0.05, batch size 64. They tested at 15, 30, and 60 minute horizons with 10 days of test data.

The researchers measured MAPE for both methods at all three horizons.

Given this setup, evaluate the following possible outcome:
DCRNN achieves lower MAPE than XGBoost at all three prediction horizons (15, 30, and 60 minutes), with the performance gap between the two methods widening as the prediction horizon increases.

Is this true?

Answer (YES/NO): NO